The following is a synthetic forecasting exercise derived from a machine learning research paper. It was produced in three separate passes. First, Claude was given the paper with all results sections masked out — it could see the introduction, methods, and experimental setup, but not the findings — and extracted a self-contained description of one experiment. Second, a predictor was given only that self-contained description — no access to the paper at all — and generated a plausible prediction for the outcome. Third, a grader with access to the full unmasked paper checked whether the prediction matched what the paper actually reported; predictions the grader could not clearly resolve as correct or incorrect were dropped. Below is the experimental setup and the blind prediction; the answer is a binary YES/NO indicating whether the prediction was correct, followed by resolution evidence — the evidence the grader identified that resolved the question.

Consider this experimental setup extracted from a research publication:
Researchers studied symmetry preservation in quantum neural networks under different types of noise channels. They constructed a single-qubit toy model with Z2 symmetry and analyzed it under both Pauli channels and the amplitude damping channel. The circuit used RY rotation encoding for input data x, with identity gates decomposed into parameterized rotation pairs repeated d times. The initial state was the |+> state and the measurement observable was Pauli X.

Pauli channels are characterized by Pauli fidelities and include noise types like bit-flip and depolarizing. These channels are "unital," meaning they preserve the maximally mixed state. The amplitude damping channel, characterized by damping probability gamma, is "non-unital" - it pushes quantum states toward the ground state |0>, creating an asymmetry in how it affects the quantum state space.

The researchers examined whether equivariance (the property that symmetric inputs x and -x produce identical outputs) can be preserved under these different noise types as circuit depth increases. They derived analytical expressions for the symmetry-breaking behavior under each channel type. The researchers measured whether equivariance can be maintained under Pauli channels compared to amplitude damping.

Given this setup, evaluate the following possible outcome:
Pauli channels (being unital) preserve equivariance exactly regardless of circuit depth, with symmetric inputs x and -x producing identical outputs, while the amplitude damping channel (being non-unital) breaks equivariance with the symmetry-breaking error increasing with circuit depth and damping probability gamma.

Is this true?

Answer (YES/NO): NO